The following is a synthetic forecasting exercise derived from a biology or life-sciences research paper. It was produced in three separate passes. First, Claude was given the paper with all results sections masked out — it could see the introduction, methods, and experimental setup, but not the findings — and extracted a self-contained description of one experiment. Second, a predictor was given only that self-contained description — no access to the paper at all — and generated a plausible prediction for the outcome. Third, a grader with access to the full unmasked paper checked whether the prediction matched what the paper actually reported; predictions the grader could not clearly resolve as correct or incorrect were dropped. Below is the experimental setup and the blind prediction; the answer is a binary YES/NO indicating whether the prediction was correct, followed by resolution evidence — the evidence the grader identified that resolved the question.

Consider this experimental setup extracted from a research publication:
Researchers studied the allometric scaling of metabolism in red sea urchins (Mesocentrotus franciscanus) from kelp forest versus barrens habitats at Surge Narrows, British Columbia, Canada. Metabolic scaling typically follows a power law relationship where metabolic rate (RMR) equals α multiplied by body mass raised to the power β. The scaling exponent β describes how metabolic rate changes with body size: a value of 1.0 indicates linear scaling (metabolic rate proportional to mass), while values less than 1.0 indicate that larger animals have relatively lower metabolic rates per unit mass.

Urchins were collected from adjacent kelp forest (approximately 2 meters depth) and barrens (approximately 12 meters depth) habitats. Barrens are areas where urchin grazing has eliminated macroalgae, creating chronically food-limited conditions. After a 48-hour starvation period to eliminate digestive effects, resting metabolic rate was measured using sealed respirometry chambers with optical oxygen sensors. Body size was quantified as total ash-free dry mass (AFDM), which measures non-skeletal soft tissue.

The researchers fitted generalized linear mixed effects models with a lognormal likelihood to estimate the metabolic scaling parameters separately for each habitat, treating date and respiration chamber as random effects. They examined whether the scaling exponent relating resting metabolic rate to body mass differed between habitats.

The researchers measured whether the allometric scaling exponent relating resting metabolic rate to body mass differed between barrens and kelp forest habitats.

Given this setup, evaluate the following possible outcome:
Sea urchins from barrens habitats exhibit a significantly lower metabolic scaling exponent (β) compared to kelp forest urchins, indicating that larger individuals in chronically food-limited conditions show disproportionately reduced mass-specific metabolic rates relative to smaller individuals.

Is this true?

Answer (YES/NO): NO